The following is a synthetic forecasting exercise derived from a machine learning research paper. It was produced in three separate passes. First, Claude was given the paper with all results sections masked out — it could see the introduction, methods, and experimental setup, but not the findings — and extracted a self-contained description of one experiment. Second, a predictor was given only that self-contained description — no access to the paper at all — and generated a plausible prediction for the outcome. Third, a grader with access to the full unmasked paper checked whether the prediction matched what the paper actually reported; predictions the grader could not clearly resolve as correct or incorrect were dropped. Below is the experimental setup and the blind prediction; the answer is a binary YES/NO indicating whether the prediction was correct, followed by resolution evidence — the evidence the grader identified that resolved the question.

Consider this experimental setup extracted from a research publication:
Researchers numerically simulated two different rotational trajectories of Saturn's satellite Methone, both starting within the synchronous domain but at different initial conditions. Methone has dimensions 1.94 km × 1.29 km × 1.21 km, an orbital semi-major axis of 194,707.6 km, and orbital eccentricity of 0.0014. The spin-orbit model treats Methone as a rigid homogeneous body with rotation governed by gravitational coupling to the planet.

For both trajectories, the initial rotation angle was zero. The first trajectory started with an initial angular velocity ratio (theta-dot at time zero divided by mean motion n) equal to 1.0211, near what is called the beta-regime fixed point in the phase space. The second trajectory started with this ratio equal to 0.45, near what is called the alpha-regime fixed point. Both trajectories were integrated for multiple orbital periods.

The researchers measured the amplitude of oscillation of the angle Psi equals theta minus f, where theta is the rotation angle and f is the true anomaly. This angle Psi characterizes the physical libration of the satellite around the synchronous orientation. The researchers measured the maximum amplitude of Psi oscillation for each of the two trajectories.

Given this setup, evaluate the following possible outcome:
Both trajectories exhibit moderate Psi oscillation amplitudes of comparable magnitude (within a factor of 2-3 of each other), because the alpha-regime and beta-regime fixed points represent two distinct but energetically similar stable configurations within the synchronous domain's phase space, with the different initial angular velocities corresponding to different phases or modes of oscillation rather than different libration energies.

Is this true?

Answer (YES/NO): NO